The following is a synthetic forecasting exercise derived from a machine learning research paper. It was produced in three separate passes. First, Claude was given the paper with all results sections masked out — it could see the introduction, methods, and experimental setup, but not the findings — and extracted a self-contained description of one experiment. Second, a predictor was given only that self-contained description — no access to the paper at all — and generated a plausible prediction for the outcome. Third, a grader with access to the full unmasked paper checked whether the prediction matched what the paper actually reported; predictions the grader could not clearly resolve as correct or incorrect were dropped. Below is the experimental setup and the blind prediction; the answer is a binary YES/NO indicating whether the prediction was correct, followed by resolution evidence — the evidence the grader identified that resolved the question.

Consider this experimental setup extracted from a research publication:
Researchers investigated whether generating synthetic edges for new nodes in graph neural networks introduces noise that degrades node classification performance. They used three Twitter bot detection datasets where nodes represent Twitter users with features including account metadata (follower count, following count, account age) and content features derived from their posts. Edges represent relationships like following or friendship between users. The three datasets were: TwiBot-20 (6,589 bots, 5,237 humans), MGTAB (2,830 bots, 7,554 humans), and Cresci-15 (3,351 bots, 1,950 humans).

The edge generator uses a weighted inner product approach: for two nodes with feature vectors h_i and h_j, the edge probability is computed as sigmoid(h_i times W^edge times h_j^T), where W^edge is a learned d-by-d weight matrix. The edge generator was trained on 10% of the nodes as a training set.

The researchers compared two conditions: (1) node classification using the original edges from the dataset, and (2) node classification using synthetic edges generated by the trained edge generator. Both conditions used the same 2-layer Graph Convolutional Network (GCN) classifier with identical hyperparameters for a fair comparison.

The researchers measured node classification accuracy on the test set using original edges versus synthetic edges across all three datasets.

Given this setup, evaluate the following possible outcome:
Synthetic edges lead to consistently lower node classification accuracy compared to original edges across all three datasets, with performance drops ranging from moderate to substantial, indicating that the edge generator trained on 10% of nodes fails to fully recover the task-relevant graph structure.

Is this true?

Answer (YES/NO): YES